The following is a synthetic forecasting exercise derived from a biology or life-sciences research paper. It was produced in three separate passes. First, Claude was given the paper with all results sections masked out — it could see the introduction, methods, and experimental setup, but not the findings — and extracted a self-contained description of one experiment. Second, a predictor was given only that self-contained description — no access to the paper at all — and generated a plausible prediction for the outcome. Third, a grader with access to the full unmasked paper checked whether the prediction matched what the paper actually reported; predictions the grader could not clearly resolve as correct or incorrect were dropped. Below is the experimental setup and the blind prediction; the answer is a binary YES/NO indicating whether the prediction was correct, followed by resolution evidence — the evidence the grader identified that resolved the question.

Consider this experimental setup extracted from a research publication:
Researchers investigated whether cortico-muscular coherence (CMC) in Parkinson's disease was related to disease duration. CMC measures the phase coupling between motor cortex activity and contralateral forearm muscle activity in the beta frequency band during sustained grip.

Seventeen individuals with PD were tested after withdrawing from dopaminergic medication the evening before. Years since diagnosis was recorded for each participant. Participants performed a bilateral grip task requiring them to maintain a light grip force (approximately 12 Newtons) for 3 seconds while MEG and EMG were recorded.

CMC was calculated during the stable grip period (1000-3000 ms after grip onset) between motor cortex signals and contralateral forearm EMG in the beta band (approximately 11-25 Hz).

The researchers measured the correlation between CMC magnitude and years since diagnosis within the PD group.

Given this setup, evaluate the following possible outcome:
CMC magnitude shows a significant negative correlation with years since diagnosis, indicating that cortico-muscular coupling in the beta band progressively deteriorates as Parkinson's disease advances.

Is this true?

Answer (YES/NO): NO